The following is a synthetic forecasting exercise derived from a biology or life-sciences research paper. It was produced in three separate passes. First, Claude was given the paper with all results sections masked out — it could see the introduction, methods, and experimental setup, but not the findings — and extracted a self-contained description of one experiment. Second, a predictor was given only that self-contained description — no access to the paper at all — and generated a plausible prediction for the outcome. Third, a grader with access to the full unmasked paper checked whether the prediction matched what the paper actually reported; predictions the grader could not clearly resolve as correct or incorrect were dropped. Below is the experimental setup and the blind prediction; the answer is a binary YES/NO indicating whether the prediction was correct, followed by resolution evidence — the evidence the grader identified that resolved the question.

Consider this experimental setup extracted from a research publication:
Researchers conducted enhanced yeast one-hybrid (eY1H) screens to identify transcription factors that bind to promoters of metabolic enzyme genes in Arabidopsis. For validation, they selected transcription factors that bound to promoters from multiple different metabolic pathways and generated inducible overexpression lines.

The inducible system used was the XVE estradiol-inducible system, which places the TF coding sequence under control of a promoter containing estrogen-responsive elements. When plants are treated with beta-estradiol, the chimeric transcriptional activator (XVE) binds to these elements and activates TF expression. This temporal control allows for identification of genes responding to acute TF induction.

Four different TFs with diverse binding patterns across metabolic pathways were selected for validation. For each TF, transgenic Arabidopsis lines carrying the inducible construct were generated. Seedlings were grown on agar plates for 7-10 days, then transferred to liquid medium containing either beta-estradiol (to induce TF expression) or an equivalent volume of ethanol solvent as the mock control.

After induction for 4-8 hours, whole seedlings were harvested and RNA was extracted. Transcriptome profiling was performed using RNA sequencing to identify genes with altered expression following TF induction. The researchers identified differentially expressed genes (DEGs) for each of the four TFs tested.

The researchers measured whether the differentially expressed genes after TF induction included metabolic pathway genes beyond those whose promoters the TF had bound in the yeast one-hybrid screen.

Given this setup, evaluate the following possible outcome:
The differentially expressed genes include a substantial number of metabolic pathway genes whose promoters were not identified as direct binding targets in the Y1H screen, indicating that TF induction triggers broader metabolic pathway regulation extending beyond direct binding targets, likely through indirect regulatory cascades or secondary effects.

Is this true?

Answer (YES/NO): YES